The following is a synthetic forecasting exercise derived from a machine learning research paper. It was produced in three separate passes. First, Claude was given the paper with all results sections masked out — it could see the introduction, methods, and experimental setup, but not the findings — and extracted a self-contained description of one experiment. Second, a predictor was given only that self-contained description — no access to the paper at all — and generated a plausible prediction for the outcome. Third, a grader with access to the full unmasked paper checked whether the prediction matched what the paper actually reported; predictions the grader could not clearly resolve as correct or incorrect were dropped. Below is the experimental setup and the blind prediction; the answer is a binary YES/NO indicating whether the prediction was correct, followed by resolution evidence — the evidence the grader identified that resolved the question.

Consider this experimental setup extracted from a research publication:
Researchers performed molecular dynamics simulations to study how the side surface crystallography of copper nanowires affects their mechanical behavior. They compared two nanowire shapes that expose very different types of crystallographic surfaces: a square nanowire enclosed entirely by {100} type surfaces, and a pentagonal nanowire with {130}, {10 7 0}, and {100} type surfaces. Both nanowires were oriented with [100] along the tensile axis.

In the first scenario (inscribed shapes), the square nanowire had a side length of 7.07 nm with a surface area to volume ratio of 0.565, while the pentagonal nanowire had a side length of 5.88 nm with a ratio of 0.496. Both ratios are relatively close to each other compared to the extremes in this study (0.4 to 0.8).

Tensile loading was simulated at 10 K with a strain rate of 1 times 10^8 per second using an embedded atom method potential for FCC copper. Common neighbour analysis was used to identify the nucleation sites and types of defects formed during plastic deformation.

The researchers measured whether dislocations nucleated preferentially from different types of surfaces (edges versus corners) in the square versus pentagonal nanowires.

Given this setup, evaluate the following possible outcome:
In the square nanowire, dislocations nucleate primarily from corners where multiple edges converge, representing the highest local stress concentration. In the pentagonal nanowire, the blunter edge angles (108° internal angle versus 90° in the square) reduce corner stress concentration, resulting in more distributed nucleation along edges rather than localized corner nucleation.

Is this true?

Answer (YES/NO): NO